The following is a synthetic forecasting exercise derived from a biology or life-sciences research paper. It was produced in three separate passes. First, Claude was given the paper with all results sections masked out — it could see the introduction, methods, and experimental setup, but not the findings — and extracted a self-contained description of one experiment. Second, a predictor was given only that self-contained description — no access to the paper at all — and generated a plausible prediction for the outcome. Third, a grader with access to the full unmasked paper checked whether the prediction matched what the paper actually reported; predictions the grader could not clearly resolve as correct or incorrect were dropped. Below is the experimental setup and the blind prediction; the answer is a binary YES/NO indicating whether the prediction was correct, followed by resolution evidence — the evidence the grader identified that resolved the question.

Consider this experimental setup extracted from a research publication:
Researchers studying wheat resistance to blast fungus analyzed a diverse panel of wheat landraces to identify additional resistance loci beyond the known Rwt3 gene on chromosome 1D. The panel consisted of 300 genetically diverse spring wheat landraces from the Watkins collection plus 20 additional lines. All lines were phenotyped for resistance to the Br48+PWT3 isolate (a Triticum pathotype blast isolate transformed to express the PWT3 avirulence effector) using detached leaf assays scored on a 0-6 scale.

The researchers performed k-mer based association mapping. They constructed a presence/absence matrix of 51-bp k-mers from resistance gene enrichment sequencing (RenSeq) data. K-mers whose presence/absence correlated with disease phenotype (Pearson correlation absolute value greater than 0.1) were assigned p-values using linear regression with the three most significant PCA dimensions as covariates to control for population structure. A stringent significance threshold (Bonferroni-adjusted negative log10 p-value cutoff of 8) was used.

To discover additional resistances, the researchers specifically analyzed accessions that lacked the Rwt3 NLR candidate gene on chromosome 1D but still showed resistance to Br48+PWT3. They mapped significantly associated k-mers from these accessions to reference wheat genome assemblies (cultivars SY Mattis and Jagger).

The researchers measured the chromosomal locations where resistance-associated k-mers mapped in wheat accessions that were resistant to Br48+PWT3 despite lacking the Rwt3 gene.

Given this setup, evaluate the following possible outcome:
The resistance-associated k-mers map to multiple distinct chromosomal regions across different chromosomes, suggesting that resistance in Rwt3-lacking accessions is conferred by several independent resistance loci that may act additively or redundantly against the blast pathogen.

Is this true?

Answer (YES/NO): YES